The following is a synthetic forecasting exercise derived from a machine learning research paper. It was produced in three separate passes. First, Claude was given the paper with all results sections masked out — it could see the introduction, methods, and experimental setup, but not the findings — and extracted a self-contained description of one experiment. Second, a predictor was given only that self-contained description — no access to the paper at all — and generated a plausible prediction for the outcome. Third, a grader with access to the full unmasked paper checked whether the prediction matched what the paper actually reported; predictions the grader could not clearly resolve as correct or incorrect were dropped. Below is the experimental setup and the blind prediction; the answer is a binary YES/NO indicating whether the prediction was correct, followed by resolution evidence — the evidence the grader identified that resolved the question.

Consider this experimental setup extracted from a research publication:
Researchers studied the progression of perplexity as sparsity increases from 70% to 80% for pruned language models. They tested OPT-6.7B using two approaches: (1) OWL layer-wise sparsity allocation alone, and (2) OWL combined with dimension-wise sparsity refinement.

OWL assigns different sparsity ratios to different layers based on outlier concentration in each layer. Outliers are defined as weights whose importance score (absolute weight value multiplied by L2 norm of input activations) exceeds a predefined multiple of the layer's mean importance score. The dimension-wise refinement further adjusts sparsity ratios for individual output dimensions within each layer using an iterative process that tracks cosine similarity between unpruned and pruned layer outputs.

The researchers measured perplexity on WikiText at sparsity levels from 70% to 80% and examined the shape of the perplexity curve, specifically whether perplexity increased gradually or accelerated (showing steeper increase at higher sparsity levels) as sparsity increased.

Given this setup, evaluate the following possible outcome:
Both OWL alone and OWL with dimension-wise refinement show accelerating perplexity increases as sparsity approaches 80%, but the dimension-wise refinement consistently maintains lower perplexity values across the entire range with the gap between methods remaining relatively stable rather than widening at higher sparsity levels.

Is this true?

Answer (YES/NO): NO